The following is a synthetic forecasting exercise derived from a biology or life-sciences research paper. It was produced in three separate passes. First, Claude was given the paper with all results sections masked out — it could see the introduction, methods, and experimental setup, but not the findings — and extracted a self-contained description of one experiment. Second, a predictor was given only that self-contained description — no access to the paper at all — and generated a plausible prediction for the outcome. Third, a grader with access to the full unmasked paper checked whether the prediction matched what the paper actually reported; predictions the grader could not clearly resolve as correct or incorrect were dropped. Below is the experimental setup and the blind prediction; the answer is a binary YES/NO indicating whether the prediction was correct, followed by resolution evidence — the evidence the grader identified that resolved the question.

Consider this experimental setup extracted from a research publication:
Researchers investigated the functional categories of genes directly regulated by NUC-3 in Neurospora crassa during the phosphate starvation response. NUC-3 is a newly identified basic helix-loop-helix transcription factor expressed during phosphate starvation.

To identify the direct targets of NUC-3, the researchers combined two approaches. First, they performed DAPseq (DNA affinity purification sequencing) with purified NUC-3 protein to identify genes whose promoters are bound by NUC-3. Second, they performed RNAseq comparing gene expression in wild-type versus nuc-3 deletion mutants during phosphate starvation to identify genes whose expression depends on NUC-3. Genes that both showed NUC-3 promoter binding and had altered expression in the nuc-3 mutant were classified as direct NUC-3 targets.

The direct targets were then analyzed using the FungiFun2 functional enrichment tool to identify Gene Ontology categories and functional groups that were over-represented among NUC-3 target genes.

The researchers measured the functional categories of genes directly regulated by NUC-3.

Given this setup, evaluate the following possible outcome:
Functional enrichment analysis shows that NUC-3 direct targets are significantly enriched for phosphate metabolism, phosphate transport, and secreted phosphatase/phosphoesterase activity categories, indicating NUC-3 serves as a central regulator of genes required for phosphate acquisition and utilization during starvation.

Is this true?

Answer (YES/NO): NO